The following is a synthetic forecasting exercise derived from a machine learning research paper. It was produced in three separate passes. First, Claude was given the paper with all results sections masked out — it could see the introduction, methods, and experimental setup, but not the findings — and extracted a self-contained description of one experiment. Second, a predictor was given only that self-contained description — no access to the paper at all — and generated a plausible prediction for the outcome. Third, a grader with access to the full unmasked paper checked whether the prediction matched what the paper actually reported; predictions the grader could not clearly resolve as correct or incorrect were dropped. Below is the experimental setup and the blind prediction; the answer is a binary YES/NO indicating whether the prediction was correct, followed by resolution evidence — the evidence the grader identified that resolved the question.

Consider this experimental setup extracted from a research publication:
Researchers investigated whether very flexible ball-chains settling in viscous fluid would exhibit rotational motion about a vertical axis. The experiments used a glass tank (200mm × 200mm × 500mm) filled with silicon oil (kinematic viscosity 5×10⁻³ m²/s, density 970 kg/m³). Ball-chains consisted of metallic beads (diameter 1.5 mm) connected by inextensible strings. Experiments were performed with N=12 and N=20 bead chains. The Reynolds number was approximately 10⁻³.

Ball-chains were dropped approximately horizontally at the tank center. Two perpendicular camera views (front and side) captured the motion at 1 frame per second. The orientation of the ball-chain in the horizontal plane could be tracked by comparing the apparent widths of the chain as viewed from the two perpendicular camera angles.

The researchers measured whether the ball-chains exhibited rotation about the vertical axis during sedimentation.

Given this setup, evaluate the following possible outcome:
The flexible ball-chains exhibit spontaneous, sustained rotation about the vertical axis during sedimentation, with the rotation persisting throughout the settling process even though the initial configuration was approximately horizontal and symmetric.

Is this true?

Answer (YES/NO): YES